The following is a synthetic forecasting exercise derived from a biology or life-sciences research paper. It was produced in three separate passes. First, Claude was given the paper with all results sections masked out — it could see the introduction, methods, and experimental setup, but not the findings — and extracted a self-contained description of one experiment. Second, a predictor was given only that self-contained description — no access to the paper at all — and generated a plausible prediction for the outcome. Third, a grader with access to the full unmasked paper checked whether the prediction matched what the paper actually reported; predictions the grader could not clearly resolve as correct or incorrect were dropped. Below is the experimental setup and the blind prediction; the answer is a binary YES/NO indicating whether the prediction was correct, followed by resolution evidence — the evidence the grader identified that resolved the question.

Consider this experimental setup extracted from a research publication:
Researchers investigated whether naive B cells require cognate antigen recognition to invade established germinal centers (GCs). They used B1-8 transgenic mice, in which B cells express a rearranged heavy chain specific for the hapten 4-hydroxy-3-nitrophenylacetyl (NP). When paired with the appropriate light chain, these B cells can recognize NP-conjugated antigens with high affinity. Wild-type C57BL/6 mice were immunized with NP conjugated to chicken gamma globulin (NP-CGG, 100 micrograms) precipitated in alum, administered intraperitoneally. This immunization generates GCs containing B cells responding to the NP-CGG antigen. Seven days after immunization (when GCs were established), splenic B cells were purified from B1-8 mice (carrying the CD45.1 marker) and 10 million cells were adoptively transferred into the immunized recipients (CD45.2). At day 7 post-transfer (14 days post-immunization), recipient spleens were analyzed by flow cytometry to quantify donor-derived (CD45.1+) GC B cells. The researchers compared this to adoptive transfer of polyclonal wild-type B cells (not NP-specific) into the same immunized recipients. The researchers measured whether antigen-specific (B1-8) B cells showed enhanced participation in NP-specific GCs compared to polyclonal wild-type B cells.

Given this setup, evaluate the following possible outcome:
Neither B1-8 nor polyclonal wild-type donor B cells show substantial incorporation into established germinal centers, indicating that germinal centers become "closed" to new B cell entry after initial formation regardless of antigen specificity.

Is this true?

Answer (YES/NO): NO